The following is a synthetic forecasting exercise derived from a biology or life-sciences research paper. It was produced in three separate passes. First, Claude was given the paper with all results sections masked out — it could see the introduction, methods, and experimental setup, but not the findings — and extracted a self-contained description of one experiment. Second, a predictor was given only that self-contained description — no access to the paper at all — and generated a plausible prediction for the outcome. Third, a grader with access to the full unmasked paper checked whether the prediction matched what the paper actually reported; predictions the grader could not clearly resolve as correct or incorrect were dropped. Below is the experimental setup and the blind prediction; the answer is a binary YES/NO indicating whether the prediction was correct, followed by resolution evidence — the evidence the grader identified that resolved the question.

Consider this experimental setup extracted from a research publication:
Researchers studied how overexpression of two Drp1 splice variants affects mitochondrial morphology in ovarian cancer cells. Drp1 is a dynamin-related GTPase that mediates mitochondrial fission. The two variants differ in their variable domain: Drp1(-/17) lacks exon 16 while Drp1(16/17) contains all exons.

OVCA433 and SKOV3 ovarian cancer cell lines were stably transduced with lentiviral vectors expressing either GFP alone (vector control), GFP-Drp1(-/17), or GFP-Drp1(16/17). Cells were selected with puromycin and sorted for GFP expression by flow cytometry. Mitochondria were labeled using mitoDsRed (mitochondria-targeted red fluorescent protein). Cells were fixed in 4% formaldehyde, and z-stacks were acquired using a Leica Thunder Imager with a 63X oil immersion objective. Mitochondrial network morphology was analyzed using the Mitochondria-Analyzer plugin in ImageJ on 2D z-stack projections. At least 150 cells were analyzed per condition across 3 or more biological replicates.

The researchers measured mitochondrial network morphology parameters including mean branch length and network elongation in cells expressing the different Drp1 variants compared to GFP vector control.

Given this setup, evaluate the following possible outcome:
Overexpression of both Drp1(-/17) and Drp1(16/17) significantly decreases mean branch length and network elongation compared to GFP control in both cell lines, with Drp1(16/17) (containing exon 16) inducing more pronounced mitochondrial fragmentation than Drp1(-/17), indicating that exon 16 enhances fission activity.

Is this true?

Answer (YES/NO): NO